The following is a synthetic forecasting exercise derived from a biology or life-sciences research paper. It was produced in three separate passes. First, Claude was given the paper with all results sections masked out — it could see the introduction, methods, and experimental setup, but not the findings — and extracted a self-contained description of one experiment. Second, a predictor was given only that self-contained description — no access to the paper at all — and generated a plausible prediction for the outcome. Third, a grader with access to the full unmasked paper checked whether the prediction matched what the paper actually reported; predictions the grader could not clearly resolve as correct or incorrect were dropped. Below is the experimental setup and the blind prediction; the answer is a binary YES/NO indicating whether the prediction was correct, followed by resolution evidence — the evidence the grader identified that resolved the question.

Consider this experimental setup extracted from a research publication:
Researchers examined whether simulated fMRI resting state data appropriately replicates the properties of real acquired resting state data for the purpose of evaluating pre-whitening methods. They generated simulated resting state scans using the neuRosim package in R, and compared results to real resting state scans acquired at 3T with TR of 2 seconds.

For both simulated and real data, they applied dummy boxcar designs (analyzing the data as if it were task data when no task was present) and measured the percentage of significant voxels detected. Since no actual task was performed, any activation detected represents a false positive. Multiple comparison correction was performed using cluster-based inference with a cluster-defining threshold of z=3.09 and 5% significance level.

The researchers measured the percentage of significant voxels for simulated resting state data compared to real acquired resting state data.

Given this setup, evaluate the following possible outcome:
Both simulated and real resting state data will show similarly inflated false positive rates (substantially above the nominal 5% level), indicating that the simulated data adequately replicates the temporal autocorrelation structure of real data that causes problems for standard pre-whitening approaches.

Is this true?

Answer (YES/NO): NO